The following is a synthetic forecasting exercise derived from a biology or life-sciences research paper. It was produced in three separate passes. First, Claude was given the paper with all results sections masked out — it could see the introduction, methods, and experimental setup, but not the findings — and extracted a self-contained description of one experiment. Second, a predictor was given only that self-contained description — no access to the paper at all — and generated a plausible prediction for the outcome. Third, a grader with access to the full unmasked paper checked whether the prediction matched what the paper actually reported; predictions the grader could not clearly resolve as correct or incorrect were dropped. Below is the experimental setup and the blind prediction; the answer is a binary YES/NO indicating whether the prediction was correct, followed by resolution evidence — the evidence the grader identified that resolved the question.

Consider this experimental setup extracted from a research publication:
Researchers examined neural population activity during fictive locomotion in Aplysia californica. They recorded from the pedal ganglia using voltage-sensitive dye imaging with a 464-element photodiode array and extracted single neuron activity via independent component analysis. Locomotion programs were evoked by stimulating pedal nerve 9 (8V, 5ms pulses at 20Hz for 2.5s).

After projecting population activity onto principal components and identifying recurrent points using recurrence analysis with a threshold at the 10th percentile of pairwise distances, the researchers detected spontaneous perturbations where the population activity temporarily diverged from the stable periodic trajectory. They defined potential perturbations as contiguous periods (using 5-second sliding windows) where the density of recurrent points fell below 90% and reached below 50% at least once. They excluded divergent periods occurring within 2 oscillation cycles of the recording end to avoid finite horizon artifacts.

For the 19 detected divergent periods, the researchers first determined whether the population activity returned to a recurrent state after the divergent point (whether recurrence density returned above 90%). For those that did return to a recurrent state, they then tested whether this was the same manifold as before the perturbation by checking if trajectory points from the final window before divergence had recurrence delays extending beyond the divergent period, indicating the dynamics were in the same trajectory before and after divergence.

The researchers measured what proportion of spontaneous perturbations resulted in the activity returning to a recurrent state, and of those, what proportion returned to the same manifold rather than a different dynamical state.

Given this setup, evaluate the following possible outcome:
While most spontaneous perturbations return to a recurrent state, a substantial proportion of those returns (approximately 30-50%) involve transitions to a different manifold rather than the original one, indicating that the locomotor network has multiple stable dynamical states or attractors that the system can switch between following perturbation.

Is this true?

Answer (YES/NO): NO